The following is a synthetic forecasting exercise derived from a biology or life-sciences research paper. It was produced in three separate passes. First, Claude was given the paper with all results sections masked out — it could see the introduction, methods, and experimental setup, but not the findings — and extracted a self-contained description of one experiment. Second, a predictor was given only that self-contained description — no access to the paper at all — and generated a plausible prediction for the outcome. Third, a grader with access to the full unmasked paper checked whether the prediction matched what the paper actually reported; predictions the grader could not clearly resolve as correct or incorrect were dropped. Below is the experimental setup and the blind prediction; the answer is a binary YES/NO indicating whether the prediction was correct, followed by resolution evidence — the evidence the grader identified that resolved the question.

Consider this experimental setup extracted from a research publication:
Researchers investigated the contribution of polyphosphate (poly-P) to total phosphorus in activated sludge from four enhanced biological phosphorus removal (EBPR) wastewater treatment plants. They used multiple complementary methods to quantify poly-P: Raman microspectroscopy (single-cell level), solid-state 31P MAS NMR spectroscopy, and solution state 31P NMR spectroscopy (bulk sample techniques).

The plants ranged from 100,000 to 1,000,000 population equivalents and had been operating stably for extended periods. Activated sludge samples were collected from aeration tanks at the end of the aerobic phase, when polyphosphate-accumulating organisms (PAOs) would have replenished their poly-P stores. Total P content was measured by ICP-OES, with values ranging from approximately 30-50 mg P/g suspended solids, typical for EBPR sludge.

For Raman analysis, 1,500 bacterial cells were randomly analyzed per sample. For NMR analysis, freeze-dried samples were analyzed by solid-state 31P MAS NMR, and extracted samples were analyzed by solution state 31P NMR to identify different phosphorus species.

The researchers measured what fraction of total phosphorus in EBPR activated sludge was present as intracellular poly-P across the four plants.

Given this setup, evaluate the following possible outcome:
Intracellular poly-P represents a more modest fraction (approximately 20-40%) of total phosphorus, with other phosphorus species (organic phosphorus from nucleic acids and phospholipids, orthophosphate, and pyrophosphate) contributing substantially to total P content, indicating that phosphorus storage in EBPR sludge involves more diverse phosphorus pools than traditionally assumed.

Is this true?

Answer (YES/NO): NO